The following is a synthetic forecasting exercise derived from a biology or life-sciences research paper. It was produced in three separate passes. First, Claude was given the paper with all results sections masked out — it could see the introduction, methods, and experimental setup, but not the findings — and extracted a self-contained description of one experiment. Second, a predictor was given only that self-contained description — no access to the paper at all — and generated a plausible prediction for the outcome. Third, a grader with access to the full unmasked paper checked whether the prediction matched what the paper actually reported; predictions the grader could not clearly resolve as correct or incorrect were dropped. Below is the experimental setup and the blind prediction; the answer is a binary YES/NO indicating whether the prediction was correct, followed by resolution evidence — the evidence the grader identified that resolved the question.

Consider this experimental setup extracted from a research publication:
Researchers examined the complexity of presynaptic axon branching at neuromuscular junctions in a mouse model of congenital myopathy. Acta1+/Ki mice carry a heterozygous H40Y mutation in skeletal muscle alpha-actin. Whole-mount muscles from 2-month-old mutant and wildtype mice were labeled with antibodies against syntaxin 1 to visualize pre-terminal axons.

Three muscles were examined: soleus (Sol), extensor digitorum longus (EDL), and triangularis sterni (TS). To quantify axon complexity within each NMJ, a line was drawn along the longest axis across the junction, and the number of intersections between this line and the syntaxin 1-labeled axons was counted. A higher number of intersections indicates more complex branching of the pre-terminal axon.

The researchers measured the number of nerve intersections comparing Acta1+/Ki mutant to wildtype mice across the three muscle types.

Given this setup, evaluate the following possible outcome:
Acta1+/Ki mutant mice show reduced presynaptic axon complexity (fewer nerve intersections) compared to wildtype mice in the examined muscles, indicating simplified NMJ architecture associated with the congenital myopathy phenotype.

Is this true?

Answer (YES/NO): NO